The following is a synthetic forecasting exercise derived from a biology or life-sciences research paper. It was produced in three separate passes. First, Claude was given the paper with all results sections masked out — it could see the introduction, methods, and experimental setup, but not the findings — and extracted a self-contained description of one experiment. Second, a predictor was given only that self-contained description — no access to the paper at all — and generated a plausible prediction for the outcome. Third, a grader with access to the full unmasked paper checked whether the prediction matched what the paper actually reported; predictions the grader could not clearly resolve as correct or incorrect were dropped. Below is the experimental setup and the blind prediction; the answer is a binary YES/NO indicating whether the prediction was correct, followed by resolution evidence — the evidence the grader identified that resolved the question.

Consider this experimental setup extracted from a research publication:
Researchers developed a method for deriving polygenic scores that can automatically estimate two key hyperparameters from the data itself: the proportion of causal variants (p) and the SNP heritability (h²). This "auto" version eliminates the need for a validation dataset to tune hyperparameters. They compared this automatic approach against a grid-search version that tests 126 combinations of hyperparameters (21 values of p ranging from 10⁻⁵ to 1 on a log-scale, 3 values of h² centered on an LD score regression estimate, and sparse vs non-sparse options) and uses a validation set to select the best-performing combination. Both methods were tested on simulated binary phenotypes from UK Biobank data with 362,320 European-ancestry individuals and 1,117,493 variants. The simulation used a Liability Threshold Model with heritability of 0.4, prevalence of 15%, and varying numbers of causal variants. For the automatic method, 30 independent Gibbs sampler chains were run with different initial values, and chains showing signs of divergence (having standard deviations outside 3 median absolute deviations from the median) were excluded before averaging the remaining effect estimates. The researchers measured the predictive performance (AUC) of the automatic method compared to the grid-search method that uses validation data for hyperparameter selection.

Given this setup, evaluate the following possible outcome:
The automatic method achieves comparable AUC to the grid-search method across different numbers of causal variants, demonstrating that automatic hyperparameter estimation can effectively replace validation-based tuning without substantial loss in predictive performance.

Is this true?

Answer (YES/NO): YES